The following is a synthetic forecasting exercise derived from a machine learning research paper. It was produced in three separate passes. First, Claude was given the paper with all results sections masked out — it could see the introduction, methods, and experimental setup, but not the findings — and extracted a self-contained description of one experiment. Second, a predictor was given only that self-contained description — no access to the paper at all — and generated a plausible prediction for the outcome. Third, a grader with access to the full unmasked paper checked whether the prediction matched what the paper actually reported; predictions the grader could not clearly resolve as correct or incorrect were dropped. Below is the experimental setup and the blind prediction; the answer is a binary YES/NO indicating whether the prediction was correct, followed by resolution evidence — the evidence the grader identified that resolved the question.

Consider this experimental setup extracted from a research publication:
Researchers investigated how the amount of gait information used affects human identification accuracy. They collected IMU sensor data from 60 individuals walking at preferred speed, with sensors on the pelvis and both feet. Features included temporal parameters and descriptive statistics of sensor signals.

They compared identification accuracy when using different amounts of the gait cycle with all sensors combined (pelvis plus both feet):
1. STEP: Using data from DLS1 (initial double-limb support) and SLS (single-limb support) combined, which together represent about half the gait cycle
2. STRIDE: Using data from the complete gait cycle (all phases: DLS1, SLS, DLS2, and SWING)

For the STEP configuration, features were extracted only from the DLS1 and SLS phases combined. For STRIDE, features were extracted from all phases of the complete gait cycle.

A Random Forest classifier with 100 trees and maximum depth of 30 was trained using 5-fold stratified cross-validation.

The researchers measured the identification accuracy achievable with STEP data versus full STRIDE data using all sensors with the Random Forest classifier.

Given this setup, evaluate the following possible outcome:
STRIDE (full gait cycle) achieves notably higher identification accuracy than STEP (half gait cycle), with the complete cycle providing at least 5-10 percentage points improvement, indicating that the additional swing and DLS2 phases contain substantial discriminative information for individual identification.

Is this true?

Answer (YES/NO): NO